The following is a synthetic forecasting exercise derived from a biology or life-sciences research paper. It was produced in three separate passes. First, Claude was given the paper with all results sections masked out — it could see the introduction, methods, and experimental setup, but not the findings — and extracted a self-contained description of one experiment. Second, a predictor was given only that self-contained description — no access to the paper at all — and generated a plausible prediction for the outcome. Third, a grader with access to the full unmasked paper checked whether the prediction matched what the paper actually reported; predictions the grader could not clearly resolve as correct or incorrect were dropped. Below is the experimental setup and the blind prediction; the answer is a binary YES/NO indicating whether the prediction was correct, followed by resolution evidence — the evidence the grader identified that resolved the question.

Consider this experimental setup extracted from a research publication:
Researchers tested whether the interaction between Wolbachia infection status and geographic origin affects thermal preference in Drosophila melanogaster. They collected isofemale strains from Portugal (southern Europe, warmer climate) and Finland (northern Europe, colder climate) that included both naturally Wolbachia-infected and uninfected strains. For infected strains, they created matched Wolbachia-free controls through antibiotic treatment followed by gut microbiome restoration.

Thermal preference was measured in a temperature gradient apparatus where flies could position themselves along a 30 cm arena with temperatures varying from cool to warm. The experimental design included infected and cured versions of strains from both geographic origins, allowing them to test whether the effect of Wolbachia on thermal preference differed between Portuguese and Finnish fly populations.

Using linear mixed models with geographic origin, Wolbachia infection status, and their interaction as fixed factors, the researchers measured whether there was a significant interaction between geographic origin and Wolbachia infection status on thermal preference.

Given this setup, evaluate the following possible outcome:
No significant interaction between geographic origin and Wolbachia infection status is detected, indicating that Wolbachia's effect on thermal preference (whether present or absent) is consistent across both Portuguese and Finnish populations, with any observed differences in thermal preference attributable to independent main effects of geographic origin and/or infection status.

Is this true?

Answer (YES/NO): YES